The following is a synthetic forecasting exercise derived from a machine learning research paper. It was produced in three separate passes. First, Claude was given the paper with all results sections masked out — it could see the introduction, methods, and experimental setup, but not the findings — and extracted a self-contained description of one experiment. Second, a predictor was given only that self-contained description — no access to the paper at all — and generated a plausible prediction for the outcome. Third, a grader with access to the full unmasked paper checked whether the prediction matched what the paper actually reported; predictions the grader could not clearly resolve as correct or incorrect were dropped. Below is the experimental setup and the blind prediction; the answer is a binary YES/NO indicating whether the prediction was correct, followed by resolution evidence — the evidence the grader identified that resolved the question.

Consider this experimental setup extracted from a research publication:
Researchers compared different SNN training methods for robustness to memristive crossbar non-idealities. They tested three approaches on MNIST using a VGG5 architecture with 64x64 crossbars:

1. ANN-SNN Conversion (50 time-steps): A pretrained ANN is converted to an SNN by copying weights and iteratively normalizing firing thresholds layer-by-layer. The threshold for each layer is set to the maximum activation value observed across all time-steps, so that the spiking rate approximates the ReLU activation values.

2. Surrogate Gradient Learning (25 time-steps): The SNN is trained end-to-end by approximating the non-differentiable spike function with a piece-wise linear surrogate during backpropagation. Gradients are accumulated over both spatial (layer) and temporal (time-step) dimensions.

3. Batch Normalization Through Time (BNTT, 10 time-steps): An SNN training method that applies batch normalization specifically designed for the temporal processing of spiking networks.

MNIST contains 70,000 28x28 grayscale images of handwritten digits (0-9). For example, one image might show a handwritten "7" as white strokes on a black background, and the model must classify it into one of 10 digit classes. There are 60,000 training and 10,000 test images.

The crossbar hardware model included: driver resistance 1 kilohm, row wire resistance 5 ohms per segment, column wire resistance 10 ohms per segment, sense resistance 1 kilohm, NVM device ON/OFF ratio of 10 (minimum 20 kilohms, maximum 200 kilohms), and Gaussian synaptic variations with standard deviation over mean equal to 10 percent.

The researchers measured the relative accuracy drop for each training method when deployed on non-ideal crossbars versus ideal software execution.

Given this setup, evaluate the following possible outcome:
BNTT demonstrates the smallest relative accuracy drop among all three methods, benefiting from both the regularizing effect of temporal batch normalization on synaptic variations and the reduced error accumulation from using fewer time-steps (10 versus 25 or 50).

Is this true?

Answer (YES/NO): NO